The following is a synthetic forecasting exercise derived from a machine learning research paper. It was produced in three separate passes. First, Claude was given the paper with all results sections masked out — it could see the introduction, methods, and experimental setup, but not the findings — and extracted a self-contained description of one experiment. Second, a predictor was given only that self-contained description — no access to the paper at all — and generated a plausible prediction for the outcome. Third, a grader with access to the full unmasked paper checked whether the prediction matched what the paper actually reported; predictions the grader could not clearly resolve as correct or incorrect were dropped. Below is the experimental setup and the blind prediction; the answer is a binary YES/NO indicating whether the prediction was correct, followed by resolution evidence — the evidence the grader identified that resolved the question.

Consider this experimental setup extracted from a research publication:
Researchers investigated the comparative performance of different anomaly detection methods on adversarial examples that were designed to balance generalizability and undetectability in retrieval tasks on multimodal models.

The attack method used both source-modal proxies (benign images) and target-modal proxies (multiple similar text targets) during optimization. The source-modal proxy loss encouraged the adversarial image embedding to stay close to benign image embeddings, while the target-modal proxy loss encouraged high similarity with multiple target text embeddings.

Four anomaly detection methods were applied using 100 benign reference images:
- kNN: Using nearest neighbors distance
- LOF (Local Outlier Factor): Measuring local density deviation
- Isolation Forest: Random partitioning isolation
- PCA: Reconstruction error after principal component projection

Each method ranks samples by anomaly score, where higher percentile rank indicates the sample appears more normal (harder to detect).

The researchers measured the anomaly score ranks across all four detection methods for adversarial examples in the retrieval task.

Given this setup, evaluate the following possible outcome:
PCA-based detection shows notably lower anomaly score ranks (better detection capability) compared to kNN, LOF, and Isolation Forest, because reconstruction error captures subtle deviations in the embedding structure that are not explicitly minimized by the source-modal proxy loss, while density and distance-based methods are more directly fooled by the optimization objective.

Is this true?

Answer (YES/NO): NO